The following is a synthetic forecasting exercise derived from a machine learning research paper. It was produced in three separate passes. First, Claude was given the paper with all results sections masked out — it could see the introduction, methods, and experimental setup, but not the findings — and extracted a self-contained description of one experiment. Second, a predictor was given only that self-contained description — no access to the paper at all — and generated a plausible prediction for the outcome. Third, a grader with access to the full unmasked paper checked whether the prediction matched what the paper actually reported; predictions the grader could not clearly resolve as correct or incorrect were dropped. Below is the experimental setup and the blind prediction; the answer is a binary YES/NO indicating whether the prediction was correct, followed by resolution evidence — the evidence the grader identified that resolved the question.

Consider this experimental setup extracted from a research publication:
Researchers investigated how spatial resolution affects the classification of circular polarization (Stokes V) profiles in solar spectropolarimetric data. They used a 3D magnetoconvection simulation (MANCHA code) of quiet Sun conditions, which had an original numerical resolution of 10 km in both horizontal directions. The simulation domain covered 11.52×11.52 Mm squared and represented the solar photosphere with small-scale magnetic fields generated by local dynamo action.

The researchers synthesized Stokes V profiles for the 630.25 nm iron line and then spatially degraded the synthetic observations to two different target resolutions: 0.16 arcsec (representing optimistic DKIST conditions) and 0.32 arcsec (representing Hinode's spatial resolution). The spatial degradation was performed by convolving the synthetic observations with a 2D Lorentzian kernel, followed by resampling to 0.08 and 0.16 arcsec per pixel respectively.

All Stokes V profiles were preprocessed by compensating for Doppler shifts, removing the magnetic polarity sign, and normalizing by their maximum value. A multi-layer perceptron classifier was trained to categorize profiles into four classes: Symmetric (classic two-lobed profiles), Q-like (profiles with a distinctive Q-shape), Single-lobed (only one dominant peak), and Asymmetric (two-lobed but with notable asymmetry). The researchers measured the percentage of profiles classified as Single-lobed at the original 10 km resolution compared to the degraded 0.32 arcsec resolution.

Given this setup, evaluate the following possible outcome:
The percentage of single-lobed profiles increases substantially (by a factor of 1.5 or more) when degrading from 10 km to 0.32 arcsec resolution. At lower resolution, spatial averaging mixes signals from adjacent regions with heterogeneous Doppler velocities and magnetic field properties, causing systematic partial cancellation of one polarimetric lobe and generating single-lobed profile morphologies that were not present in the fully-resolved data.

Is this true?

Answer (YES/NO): NO